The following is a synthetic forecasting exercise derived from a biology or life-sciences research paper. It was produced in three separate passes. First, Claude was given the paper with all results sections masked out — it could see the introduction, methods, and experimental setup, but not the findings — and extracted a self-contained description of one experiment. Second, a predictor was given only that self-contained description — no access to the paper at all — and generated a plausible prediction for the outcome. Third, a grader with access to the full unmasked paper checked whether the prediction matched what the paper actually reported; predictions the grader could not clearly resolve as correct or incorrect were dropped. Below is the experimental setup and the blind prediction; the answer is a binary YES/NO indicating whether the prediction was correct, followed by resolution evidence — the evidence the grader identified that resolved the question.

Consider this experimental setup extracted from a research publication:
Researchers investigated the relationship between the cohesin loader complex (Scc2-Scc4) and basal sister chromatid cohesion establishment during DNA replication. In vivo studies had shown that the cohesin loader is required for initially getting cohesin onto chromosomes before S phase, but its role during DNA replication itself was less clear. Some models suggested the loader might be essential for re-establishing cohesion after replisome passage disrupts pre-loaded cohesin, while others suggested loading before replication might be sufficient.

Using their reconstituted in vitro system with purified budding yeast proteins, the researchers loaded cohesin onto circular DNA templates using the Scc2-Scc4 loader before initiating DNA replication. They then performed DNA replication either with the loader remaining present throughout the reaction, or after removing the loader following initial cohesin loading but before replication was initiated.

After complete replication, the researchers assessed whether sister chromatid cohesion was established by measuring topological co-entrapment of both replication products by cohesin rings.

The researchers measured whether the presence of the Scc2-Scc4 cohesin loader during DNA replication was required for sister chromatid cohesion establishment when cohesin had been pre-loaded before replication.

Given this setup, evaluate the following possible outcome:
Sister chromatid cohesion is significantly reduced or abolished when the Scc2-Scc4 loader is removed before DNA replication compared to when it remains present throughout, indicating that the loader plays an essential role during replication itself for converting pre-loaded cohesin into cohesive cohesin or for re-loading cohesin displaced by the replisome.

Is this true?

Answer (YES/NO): NO